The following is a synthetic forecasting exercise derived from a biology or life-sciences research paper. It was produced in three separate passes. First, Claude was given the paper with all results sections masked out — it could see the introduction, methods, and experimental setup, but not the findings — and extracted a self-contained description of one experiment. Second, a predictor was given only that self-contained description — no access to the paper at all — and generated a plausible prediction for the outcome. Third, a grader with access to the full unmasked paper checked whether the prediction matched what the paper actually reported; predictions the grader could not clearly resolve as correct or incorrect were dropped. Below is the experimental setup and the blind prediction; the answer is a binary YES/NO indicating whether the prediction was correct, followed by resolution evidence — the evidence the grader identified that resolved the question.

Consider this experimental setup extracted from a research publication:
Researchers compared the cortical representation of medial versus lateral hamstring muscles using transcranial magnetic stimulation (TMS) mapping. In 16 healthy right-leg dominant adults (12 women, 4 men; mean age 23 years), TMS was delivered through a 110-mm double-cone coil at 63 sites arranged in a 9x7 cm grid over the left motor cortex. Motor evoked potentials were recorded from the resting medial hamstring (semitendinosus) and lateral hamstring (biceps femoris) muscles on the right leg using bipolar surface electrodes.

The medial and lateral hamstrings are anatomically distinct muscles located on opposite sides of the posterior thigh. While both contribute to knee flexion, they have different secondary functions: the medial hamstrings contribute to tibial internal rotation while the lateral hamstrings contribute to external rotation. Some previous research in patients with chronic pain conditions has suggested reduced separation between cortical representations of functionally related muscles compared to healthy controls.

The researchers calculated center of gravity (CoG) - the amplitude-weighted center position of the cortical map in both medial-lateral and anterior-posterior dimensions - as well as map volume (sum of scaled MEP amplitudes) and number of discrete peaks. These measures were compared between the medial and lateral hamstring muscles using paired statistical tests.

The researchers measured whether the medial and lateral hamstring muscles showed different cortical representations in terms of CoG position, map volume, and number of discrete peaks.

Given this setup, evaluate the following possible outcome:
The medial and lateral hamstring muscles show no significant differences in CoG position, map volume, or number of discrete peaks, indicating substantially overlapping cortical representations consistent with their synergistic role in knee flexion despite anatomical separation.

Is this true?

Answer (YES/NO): YES